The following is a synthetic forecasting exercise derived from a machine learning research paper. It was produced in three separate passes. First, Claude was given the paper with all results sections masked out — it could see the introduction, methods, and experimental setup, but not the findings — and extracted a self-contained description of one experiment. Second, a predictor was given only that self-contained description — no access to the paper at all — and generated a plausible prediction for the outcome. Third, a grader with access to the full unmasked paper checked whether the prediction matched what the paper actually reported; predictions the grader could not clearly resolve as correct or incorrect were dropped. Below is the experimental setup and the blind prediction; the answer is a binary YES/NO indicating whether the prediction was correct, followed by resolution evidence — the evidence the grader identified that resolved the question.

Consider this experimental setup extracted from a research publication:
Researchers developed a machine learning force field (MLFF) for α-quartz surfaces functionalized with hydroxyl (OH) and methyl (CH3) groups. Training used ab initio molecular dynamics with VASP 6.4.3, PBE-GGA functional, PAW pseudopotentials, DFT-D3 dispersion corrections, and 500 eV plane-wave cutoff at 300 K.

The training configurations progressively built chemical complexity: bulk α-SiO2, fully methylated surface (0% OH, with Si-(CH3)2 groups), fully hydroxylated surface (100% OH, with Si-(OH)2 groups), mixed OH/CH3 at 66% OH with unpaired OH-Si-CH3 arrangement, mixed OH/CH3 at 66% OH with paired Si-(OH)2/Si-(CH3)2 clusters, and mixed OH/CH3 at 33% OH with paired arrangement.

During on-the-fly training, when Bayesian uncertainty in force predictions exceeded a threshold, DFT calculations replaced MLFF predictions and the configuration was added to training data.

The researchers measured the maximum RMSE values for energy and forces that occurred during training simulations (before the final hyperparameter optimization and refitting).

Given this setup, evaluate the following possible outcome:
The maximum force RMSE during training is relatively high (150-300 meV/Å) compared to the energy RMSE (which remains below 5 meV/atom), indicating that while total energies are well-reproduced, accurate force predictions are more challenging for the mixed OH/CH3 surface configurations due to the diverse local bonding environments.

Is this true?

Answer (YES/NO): NO